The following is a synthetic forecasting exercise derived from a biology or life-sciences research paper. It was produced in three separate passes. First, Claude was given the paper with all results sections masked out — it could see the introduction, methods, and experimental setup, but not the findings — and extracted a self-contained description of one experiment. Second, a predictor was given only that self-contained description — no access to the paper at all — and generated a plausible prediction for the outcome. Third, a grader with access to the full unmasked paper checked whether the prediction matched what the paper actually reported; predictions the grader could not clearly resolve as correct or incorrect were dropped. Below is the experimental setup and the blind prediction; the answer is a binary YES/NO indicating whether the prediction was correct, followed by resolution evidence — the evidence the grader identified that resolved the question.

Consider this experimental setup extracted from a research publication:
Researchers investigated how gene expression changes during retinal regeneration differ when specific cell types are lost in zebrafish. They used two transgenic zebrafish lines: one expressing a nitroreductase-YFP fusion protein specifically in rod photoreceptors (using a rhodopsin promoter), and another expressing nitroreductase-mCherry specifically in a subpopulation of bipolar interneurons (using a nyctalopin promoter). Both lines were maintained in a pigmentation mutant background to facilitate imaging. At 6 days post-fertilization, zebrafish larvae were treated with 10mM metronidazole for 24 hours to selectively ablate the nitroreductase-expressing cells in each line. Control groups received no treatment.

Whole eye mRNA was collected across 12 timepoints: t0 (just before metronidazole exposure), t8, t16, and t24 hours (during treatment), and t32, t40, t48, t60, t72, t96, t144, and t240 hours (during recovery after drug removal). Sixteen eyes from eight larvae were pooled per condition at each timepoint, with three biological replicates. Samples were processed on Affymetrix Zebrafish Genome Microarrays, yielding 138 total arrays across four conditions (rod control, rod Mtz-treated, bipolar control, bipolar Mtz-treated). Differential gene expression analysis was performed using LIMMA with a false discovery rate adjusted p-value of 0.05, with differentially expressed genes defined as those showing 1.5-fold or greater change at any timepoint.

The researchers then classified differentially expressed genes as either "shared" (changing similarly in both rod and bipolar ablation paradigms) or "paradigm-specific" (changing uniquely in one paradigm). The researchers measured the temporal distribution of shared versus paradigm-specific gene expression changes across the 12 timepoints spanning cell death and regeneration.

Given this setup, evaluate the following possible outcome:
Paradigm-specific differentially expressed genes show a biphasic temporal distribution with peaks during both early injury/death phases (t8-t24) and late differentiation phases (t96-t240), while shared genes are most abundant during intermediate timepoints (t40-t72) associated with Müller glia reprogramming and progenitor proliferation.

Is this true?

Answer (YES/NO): NO